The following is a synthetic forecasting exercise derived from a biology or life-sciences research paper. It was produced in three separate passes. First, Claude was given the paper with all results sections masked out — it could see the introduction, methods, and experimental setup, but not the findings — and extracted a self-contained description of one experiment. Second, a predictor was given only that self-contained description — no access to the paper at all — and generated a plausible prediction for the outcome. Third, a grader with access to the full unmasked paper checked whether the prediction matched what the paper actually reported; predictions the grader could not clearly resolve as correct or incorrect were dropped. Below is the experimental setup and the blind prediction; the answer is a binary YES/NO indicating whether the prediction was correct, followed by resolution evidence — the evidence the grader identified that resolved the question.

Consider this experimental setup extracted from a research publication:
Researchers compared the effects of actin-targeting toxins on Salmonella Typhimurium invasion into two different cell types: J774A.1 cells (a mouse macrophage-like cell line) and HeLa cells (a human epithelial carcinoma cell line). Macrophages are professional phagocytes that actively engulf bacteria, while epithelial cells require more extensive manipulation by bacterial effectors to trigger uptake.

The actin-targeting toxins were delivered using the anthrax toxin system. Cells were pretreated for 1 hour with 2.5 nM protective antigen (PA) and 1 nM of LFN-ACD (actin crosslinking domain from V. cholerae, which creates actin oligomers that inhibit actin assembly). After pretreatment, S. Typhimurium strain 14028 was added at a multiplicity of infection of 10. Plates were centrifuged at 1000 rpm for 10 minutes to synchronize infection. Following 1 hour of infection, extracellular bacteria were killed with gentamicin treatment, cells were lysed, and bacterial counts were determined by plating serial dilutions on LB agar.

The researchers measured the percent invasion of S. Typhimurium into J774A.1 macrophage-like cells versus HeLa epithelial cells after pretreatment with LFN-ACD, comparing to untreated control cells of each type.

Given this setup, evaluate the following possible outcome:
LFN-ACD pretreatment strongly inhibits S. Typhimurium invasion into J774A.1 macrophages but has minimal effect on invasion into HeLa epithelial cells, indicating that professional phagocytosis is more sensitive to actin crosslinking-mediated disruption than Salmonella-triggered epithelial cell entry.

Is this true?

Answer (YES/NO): NO